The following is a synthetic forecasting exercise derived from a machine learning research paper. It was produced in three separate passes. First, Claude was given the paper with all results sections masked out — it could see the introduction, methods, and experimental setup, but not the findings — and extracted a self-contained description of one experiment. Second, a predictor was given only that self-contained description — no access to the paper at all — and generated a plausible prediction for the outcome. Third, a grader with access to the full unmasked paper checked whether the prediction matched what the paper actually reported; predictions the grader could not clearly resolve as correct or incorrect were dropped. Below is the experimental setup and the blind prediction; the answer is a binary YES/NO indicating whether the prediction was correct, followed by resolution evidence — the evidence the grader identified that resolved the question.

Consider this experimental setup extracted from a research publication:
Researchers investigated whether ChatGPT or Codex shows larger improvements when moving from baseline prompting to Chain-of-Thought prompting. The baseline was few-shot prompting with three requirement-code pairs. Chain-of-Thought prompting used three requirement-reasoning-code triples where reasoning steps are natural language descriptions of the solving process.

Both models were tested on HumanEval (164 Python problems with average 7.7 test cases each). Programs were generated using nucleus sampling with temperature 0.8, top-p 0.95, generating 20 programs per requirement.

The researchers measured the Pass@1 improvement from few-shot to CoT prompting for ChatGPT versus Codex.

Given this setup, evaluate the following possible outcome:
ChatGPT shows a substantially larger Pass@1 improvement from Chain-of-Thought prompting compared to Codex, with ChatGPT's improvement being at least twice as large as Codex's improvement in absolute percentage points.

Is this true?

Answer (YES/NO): NO